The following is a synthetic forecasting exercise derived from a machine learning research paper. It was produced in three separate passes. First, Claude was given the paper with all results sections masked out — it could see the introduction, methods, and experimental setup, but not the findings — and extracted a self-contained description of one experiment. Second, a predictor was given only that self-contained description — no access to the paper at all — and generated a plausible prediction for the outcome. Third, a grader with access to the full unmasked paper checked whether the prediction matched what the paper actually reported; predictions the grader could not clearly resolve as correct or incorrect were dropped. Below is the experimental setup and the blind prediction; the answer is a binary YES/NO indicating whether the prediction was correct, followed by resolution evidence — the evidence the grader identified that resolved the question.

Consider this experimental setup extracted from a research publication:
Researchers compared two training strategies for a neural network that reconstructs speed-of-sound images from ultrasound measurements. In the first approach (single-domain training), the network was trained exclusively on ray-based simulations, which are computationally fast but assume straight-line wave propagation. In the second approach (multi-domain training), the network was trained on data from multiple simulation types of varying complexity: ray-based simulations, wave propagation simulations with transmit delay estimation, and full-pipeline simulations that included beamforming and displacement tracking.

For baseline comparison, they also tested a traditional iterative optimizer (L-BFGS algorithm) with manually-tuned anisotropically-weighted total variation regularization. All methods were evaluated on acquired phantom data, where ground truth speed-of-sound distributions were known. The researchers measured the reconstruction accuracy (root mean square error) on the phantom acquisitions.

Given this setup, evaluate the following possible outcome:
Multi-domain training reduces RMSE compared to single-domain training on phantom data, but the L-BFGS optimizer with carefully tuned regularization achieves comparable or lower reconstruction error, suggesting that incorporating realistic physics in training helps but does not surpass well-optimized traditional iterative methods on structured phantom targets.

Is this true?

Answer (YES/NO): NO